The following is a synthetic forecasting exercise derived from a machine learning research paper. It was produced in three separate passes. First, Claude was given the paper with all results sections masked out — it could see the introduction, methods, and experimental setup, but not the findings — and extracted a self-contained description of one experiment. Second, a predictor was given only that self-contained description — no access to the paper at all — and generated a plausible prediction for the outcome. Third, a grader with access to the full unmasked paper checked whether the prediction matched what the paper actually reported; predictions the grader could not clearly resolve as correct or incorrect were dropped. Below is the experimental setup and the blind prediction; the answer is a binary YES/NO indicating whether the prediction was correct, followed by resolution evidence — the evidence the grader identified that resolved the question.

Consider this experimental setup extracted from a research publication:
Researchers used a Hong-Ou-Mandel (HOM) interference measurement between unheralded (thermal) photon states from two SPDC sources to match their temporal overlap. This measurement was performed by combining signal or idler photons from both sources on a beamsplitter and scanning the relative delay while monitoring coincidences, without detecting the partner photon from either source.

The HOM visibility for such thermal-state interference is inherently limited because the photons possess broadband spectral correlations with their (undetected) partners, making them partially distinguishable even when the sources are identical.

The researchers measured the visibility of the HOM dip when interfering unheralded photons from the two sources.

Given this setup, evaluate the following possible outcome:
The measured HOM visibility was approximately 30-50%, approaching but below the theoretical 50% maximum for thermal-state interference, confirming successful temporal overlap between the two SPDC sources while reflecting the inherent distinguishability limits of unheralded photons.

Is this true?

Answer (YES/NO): NO